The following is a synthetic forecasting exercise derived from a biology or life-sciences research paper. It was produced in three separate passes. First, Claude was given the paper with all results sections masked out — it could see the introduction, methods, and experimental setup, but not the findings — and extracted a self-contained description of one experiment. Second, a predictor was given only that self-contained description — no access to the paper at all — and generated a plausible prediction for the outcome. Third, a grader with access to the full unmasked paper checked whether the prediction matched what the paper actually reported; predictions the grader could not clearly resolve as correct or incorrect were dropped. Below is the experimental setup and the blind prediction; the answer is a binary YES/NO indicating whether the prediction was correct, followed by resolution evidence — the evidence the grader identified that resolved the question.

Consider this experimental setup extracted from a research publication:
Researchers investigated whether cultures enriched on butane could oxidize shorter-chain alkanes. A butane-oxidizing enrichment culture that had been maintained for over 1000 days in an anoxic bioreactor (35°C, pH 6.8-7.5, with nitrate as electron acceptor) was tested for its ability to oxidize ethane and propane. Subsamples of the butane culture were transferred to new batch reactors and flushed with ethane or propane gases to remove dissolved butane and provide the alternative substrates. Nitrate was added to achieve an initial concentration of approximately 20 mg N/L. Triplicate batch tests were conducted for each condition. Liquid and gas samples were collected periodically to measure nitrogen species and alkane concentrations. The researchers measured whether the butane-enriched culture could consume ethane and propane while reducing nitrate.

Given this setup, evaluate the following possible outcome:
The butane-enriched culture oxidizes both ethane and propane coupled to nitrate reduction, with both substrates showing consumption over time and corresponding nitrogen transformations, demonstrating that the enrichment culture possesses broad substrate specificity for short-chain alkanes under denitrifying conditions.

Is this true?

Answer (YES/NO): YES